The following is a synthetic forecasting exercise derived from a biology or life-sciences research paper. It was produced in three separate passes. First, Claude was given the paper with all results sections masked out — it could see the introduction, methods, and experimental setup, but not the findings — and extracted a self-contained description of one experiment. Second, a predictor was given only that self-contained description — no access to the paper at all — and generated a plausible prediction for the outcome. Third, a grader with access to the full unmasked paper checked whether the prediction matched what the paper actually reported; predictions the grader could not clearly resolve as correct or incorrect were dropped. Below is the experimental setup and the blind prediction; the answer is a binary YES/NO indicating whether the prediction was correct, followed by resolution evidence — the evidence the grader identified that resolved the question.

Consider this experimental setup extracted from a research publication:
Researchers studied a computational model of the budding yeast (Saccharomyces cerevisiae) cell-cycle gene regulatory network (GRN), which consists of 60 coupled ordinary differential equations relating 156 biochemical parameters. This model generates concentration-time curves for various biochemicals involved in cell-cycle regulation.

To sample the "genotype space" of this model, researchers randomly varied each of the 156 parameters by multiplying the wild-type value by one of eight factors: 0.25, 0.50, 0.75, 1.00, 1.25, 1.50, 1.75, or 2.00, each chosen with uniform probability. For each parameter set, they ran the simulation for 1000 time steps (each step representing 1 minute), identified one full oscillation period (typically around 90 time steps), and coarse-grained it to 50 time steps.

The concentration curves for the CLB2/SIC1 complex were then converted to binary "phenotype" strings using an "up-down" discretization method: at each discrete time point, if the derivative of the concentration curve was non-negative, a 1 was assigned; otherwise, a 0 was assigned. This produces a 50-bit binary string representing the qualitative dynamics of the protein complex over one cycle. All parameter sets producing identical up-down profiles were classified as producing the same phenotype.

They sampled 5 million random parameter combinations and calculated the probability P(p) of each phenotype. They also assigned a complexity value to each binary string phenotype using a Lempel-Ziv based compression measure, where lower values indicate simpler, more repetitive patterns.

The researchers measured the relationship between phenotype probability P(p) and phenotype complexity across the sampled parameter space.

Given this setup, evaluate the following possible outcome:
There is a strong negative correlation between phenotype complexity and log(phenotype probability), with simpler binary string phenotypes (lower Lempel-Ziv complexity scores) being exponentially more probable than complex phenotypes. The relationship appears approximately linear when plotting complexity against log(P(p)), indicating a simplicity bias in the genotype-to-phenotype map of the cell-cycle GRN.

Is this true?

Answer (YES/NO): YES